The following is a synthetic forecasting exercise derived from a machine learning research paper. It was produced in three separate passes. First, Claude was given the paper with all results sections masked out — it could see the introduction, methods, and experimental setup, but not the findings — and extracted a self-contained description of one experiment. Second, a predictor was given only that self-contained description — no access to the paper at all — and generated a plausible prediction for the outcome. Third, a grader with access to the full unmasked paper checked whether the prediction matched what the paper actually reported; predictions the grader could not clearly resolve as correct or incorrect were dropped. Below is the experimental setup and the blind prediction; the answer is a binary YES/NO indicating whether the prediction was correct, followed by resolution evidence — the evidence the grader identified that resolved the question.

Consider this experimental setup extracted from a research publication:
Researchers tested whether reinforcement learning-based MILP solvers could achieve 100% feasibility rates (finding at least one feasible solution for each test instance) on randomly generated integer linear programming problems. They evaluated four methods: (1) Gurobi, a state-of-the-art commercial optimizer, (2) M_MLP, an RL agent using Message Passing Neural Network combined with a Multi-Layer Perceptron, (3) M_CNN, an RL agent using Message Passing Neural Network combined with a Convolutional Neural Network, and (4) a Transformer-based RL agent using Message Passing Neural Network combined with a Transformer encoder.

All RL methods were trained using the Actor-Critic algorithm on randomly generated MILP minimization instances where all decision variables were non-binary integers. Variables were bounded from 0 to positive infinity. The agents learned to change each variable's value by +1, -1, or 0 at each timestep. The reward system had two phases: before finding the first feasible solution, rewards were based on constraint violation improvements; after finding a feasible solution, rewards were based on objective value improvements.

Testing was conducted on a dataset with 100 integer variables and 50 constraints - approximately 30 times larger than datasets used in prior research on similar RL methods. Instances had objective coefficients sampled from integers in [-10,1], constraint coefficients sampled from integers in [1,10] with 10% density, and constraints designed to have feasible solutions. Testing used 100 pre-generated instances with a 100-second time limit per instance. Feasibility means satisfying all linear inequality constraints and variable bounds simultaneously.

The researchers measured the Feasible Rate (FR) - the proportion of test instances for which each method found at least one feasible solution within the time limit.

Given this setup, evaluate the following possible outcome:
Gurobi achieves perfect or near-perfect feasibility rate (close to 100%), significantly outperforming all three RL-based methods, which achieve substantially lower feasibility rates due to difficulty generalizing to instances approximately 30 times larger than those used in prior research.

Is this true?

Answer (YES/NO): NO